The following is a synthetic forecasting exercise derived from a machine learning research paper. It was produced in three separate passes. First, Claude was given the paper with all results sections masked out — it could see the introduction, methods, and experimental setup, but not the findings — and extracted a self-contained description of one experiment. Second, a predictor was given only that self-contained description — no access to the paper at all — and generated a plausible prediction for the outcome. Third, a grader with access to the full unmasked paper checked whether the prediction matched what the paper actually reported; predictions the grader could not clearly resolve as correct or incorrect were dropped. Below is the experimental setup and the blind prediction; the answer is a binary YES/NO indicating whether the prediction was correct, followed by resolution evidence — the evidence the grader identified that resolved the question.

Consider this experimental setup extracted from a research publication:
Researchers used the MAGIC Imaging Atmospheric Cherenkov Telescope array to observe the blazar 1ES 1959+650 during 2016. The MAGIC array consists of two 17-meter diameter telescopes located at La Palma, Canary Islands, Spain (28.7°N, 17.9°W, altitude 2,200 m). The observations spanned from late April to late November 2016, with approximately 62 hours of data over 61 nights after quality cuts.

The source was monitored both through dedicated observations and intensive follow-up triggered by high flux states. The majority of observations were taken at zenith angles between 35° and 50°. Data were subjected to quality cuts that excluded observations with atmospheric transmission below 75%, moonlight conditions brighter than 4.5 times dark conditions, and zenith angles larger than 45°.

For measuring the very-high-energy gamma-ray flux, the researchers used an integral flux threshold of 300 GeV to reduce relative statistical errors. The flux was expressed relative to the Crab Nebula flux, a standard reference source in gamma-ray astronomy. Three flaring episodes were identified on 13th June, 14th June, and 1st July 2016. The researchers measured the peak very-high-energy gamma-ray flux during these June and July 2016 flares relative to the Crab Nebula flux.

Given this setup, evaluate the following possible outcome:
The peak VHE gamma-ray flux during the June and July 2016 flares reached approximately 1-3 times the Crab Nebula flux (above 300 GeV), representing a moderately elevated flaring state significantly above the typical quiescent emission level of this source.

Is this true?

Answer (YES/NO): NO